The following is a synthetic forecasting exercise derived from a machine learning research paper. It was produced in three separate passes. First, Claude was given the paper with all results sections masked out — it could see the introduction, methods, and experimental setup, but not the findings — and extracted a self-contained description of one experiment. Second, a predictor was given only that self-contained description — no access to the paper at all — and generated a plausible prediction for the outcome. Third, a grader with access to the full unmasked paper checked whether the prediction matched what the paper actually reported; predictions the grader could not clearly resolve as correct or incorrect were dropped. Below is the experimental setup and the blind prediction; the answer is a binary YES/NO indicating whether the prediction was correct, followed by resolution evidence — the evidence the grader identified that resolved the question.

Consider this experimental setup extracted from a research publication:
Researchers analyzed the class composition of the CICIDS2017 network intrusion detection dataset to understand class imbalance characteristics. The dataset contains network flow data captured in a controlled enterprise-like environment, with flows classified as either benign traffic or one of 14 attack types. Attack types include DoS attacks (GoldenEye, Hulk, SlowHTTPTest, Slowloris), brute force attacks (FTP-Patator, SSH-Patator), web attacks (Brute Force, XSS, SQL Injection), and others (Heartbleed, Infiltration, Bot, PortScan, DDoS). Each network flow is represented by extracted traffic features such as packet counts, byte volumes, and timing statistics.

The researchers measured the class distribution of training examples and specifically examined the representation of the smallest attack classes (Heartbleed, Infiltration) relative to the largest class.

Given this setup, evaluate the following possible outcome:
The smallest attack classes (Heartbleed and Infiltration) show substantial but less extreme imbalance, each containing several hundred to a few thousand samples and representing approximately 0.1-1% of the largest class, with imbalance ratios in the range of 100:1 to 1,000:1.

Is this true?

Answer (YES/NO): NO